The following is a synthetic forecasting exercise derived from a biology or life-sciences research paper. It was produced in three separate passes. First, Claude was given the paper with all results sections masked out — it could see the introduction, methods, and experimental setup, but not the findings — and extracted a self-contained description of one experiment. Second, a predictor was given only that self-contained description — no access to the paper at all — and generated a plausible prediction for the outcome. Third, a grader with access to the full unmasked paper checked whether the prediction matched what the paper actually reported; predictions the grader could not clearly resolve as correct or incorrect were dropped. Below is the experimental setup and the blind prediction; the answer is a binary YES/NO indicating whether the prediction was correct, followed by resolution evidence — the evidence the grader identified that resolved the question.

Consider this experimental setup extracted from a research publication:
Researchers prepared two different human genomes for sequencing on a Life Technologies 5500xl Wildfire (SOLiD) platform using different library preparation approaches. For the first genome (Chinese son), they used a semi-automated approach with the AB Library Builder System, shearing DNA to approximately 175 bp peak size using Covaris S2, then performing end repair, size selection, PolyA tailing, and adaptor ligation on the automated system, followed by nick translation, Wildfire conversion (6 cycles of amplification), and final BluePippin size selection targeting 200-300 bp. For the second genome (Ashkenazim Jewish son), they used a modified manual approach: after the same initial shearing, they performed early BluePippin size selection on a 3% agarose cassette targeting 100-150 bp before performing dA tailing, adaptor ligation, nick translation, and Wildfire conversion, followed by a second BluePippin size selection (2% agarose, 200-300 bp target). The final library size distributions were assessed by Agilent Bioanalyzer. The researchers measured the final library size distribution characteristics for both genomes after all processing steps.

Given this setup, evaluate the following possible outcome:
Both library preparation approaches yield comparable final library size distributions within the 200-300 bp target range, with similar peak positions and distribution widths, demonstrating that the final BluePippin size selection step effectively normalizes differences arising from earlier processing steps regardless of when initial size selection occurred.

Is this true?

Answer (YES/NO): NO